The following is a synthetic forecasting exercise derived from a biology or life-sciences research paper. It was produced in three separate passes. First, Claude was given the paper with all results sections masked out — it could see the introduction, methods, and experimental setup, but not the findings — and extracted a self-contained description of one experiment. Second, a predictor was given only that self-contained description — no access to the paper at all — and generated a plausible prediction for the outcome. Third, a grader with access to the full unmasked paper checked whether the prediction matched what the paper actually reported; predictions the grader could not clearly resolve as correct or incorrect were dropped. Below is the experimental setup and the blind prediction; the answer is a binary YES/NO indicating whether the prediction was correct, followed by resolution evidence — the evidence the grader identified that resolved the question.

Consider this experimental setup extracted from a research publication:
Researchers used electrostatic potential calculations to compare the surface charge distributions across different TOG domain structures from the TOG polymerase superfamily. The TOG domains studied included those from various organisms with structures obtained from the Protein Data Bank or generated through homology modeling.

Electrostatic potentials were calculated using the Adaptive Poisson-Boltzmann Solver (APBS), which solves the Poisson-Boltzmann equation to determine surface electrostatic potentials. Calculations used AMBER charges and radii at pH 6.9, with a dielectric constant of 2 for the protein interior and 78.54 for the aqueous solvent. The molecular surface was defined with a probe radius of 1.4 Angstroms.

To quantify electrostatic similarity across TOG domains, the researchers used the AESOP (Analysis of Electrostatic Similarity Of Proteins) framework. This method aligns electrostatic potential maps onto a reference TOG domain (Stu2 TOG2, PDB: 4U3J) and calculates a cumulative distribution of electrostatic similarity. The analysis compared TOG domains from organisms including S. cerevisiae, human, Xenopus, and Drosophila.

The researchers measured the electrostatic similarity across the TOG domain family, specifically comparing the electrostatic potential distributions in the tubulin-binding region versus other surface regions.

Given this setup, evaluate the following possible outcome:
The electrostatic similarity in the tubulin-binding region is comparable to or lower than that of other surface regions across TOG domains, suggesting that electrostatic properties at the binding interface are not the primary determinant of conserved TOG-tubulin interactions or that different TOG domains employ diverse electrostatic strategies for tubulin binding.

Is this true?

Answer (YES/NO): NO